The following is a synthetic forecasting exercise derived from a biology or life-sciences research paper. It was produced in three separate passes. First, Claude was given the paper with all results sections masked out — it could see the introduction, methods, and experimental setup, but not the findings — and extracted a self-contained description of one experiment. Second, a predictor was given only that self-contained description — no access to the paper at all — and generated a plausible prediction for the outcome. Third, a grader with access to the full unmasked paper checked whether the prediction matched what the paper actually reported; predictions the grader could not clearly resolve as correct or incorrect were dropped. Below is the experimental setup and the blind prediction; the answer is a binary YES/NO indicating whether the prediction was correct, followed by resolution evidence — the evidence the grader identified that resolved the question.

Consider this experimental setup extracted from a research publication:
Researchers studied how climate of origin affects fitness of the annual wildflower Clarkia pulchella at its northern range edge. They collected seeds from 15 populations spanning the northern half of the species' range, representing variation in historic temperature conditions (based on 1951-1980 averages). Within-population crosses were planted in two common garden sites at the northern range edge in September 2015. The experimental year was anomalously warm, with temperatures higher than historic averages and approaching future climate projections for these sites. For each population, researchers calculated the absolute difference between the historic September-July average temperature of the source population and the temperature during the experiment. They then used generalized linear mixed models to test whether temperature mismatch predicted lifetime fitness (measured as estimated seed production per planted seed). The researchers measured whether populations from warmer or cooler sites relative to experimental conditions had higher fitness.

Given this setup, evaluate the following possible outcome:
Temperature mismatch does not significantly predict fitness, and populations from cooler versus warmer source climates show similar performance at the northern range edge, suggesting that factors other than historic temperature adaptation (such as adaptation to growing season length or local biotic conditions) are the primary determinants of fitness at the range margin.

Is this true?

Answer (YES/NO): NO